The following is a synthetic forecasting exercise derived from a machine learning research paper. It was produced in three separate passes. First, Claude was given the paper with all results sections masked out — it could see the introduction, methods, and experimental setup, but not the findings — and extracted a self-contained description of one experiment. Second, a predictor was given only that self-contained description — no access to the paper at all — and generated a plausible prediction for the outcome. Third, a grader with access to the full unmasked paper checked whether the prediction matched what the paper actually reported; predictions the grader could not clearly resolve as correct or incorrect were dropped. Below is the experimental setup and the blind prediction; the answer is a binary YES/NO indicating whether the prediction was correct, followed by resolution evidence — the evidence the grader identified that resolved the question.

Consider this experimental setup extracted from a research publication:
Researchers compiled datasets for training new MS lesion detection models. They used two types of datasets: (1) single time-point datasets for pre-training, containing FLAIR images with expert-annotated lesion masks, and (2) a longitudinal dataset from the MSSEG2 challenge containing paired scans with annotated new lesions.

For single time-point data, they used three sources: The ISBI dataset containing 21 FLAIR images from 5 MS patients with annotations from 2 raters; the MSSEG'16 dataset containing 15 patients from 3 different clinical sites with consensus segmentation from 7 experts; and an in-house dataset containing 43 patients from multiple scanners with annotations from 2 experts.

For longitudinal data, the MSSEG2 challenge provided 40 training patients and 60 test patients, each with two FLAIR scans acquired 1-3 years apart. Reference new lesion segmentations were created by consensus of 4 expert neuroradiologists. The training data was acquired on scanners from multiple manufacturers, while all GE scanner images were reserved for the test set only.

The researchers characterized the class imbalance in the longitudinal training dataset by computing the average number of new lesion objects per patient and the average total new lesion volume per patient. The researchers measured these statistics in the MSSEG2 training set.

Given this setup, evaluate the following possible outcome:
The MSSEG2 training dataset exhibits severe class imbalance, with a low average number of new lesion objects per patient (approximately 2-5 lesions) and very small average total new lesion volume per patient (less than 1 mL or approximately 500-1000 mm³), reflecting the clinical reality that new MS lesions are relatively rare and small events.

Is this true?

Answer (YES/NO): YES